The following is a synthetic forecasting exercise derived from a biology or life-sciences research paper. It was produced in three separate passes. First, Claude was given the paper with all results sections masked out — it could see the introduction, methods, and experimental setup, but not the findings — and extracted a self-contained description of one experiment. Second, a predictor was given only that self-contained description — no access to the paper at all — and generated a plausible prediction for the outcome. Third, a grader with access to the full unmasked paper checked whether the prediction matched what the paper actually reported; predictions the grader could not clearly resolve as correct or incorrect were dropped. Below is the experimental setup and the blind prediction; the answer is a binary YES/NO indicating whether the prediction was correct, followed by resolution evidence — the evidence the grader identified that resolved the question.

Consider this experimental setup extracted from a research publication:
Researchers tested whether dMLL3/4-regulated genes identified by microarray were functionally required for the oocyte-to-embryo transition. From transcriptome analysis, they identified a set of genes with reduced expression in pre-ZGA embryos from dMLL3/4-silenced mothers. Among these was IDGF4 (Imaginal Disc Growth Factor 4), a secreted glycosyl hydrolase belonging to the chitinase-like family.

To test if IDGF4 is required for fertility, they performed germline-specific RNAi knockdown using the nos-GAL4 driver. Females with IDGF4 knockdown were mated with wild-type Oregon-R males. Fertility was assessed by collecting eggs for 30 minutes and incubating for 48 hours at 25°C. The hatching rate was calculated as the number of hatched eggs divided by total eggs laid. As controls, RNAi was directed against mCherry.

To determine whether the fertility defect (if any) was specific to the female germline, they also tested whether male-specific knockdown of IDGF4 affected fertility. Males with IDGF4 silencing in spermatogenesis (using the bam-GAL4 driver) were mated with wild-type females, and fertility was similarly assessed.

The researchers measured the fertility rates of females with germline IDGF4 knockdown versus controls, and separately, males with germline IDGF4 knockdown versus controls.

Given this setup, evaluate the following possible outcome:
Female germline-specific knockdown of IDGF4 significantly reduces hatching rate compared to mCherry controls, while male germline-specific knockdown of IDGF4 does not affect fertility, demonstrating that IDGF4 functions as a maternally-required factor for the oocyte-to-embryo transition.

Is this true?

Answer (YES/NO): YES